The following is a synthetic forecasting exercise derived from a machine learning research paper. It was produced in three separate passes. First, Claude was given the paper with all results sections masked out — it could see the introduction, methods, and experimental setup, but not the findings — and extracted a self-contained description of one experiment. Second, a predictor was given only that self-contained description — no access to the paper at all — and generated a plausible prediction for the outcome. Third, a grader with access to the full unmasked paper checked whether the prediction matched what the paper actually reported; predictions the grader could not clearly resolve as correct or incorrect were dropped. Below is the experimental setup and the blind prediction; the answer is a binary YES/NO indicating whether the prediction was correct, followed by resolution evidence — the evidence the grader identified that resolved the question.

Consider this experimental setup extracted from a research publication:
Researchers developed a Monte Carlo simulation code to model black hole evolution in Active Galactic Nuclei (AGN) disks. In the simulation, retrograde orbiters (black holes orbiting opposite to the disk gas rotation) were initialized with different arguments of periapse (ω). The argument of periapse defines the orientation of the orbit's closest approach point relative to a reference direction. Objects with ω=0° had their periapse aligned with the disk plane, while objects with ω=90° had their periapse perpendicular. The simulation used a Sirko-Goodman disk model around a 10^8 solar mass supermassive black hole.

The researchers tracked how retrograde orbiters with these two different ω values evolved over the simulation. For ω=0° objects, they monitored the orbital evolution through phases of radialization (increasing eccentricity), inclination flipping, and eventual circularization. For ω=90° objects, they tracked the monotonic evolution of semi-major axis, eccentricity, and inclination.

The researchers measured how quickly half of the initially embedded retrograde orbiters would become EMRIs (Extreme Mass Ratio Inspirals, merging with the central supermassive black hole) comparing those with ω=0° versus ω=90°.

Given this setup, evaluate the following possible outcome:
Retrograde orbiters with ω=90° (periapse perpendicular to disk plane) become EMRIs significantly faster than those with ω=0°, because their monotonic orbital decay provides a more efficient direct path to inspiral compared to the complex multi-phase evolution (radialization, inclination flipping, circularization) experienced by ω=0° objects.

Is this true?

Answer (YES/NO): NO